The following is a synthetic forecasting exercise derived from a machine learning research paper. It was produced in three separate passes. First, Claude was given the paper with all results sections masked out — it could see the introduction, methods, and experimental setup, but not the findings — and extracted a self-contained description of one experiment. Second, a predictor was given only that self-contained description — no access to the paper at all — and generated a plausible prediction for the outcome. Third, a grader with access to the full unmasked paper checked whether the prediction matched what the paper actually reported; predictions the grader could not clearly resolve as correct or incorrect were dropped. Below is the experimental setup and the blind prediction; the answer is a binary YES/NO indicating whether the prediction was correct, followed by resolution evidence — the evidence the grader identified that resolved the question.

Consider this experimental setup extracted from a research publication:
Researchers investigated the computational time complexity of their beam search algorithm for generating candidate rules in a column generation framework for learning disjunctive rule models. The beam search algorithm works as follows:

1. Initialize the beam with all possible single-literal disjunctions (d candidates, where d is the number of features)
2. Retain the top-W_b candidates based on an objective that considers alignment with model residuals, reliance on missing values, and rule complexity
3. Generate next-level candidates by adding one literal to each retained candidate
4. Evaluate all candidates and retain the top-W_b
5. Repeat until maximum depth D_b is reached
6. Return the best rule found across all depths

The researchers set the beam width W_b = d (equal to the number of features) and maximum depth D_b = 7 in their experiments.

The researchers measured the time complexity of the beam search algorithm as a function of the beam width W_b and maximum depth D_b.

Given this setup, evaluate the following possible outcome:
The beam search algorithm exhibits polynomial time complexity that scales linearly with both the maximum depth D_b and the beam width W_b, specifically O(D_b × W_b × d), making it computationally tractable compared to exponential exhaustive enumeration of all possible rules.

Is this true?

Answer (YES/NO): NO